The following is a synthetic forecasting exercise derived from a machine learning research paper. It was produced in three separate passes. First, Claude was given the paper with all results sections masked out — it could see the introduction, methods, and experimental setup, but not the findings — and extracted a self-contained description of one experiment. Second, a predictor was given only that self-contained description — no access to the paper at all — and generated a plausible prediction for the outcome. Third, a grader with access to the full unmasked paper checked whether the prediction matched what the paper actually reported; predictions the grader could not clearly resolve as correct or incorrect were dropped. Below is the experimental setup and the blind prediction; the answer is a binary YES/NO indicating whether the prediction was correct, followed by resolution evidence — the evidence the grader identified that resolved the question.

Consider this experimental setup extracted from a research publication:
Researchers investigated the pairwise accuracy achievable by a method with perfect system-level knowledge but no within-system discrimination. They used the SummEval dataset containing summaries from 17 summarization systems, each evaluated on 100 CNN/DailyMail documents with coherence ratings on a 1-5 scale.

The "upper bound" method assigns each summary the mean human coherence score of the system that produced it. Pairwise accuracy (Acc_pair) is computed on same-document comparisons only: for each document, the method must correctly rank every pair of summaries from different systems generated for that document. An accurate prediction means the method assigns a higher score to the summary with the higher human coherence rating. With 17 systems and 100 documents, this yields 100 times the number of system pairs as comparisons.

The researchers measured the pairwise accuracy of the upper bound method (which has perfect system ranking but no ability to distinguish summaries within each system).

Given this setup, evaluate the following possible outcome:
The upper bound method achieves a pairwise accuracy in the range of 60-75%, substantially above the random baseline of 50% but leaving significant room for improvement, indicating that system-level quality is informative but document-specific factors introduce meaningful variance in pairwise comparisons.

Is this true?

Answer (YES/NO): YES